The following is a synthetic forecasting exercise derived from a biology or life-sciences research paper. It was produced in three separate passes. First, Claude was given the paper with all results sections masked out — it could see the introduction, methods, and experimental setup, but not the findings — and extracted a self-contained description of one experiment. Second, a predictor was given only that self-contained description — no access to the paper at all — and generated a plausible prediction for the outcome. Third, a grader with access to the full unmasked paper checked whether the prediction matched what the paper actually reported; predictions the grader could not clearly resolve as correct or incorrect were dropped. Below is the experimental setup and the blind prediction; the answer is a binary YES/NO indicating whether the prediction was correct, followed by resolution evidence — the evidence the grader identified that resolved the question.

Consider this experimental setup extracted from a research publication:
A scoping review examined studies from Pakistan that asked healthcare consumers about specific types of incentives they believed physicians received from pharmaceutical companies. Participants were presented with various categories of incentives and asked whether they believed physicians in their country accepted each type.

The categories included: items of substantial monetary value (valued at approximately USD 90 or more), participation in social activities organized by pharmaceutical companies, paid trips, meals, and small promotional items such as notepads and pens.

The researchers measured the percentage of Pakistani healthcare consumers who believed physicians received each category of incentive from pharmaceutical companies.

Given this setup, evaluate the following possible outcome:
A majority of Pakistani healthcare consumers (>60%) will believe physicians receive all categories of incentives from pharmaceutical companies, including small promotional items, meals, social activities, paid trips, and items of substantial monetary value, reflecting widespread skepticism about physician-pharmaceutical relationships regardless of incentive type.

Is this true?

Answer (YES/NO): NO